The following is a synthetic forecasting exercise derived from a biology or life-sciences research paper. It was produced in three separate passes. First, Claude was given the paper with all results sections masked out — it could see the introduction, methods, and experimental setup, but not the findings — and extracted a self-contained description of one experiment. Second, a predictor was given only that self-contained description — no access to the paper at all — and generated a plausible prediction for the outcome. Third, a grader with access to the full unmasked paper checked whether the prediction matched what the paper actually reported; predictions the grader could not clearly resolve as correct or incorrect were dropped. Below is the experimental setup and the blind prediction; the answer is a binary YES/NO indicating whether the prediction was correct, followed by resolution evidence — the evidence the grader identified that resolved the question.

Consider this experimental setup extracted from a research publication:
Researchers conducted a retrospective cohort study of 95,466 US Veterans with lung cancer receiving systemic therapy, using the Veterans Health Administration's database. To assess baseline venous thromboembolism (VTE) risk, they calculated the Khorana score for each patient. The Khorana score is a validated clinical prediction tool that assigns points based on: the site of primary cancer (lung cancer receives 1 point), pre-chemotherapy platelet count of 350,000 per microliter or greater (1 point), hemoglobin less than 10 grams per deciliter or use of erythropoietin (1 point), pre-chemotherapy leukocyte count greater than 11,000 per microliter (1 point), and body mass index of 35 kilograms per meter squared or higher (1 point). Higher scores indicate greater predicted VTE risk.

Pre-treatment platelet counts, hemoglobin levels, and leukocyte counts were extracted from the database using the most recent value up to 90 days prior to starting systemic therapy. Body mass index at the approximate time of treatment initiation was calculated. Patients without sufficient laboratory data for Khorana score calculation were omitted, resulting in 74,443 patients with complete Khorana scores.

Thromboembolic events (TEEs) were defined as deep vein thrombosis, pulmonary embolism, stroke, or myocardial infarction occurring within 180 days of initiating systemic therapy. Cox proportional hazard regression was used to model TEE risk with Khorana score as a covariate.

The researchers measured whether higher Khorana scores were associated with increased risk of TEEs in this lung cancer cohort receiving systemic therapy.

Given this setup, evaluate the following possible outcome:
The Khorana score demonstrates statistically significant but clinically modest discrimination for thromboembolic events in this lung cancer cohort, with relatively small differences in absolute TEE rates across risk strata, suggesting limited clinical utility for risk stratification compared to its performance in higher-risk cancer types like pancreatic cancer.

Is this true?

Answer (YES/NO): YES